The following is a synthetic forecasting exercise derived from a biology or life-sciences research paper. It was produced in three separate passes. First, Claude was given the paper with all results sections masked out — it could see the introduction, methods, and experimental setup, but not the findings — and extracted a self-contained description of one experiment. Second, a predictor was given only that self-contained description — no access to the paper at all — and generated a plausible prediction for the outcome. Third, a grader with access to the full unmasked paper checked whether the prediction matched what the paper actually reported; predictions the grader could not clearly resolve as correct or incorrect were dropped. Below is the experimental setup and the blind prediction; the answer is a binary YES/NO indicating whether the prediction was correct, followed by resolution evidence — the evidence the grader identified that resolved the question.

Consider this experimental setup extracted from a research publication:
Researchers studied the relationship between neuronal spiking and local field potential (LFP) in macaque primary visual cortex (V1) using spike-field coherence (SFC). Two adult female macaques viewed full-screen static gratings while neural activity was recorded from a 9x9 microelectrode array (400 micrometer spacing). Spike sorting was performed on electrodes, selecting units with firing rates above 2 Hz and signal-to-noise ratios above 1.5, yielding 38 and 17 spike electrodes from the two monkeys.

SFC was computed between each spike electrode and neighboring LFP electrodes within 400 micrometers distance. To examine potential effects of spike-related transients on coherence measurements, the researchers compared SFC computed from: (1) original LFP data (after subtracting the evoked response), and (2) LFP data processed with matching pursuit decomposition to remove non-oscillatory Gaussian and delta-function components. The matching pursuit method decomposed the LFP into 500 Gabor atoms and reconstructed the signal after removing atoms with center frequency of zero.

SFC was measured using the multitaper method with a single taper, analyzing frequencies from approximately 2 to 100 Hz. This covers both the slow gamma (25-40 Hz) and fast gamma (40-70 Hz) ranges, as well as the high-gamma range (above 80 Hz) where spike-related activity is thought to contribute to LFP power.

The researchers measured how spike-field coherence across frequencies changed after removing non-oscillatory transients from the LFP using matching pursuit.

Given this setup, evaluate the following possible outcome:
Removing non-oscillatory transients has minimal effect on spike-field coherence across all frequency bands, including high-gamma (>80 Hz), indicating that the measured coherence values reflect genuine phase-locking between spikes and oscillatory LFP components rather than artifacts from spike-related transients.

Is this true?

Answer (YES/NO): NO